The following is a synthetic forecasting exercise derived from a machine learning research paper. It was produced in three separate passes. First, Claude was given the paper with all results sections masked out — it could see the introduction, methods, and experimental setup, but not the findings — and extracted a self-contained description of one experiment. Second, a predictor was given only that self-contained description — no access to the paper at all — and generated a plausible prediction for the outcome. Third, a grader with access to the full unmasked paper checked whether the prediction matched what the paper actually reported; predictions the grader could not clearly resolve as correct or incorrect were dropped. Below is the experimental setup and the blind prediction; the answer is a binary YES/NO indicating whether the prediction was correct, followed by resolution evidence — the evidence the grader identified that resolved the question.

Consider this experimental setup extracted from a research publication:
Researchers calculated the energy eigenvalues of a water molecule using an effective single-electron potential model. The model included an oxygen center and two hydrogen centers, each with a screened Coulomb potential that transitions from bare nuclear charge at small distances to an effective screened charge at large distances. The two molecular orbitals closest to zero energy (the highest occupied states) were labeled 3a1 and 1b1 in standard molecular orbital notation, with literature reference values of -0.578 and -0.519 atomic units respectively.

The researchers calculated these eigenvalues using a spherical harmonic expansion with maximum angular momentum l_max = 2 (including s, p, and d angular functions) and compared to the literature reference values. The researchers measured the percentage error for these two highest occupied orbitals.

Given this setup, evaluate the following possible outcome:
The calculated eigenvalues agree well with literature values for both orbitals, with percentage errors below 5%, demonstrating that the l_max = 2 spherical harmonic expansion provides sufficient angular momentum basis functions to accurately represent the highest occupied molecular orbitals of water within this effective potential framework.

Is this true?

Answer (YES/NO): NO